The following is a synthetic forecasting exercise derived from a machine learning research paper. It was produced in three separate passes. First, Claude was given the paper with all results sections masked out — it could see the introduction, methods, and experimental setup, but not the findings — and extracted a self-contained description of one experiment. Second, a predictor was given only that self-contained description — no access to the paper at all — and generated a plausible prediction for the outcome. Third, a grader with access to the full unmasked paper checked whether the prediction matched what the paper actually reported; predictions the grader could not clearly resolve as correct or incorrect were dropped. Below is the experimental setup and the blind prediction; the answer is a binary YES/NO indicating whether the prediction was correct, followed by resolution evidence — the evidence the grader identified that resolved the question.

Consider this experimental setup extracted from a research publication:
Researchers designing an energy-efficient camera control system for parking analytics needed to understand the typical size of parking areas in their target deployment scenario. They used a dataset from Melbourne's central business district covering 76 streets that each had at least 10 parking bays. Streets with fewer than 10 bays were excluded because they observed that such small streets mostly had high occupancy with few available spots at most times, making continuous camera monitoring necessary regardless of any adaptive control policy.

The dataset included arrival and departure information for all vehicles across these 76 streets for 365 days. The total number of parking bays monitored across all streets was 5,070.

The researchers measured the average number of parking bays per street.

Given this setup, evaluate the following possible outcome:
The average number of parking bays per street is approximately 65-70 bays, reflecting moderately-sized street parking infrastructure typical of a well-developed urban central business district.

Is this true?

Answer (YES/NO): YES